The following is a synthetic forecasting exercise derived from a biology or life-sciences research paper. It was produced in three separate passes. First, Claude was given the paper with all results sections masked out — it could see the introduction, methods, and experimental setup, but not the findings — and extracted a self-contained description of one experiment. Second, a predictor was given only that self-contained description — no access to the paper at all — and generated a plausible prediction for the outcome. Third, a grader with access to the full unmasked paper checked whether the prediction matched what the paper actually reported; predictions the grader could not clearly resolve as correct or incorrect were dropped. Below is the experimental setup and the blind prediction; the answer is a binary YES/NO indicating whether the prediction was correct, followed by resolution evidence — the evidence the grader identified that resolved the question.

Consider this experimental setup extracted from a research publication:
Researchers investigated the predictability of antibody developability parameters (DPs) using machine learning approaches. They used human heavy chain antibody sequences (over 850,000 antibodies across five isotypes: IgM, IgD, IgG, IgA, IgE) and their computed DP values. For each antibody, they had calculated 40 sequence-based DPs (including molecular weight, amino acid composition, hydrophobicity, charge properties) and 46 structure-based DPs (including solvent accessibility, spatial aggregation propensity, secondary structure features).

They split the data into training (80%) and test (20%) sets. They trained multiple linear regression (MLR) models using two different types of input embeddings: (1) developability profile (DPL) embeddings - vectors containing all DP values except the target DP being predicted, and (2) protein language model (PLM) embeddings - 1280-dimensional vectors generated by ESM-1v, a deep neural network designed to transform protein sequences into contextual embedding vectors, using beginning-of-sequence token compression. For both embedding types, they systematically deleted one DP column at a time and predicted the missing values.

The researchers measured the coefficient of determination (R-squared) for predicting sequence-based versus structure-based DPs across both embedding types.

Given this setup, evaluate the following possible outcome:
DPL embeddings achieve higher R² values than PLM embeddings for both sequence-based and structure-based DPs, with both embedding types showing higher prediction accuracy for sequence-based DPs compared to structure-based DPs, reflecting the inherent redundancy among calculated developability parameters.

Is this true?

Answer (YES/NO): NO